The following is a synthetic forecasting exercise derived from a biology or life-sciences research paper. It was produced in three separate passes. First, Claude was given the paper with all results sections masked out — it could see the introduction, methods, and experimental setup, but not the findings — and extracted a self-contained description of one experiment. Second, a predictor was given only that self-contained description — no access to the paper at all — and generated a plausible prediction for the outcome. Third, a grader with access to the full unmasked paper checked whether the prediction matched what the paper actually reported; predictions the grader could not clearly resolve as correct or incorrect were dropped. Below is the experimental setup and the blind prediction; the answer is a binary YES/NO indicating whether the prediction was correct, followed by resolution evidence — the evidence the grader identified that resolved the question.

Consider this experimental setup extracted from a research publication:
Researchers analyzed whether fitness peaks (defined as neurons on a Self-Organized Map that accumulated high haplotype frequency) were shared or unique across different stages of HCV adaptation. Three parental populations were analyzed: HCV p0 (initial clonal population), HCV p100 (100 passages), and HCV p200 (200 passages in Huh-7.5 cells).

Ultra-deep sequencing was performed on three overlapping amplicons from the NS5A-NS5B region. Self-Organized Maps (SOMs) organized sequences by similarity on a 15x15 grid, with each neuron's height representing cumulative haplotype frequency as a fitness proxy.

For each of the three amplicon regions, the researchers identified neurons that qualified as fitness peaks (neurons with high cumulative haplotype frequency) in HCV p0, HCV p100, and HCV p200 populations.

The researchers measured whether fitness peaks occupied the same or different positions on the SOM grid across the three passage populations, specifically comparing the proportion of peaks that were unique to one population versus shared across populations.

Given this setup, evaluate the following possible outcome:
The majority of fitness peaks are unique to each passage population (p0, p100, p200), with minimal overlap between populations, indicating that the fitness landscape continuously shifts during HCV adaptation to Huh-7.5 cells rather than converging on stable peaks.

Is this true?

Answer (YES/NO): NO